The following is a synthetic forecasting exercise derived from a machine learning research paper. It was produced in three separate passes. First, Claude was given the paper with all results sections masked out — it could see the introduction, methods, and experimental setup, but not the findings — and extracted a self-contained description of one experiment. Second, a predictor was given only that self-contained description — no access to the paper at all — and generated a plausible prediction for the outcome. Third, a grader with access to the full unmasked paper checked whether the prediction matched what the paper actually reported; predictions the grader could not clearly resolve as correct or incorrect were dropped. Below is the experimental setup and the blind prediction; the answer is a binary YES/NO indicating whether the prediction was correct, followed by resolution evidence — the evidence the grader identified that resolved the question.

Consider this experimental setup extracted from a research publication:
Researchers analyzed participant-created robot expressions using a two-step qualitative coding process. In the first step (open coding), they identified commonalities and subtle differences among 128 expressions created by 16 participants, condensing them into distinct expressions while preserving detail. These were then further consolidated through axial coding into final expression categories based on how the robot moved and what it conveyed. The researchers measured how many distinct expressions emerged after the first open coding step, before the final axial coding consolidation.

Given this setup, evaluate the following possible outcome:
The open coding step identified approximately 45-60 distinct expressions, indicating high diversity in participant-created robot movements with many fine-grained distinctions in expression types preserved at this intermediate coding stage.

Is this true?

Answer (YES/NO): NO